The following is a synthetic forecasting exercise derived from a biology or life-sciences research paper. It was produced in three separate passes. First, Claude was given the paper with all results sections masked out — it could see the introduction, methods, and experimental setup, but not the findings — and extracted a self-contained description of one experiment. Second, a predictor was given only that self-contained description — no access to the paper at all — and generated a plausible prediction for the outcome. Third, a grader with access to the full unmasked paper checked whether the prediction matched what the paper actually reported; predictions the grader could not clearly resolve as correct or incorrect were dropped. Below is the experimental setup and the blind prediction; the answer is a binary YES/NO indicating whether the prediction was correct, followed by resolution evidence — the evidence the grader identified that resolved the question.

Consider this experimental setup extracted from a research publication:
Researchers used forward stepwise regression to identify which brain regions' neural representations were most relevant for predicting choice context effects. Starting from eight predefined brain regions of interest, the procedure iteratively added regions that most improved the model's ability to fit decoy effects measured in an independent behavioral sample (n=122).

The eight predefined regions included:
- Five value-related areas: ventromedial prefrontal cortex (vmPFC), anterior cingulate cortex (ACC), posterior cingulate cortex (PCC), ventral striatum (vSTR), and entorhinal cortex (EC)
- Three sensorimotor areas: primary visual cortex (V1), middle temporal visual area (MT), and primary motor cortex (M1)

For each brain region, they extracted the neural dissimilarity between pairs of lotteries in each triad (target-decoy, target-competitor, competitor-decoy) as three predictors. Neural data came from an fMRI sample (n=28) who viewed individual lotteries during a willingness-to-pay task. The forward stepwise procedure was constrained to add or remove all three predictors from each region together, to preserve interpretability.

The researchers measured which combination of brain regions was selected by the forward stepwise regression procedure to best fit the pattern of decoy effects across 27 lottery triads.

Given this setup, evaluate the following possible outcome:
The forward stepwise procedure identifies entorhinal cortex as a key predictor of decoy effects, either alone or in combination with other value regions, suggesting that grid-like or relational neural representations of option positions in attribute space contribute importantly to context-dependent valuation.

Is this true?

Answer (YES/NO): YES